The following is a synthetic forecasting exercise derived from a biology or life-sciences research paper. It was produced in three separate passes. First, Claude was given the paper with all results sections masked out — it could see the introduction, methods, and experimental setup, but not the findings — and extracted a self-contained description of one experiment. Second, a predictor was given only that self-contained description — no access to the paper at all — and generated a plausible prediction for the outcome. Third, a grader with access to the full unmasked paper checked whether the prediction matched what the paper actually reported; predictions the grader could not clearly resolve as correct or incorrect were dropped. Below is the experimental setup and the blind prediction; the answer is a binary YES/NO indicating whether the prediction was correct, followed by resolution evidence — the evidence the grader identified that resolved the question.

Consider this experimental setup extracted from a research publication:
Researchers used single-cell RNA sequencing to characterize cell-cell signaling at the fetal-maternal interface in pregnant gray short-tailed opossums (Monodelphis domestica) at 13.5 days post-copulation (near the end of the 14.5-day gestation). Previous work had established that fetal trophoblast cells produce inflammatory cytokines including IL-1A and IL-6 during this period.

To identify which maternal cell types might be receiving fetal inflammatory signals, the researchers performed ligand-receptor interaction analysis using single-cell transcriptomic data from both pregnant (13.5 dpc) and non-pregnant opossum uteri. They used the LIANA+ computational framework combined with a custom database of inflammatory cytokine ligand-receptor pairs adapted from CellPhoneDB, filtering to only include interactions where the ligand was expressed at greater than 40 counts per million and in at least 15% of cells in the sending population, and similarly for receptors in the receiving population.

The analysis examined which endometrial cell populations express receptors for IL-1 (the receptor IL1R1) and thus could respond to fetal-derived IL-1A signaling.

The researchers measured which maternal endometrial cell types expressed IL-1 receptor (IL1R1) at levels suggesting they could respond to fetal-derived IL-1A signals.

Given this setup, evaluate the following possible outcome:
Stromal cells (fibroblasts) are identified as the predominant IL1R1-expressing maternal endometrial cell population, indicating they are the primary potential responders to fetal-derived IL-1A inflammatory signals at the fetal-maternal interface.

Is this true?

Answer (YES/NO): NO